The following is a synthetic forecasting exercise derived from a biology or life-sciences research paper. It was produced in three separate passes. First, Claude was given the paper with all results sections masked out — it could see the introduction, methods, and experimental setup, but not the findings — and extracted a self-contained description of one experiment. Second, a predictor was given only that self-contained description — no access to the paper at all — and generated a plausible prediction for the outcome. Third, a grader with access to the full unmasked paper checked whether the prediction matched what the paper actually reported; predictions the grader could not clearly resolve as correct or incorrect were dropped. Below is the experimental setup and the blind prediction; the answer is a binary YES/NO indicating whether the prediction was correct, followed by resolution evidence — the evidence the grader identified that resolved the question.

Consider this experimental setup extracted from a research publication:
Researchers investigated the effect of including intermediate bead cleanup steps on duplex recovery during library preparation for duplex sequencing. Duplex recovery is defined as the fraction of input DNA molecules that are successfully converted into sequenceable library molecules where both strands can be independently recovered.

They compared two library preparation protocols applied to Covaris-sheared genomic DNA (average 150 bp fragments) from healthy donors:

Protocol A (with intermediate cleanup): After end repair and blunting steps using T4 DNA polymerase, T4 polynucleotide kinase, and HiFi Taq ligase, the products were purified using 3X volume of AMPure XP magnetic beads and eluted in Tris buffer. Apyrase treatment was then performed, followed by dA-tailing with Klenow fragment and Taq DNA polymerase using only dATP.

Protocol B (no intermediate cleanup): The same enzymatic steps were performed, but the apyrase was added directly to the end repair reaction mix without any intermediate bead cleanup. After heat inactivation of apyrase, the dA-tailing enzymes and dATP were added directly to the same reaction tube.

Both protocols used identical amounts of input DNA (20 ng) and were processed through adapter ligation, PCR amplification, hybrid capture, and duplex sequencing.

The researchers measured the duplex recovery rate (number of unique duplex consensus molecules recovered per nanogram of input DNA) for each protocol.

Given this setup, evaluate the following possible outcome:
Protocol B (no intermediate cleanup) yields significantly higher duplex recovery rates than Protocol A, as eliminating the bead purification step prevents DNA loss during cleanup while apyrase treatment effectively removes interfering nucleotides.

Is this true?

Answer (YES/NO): YES